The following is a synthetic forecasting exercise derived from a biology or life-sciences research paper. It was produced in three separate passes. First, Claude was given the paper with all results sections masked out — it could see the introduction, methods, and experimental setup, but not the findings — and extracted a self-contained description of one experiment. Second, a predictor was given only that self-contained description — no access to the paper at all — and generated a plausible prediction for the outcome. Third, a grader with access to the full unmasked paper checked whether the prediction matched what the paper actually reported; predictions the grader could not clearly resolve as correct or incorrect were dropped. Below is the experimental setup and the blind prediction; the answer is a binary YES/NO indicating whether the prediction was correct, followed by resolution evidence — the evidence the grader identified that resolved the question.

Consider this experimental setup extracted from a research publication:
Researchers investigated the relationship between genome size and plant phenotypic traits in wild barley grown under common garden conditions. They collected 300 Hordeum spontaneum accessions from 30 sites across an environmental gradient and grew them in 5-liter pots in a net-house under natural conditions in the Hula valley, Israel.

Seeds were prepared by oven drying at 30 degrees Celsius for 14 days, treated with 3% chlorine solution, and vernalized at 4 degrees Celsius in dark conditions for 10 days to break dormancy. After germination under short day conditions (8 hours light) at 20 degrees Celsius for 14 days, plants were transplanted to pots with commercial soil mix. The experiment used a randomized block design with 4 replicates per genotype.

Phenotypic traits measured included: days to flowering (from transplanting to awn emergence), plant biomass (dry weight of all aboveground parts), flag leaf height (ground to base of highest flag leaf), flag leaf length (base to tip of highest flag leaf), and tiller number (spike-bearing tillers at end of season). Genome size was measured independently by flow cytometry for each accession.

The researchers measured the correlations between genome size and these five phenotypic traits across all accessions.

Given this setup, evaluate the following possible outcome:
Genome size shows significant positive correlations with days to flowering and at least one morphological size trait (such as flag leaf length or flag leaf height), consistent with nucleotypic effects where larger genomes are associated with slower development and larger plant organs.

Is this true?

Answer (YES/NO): NO